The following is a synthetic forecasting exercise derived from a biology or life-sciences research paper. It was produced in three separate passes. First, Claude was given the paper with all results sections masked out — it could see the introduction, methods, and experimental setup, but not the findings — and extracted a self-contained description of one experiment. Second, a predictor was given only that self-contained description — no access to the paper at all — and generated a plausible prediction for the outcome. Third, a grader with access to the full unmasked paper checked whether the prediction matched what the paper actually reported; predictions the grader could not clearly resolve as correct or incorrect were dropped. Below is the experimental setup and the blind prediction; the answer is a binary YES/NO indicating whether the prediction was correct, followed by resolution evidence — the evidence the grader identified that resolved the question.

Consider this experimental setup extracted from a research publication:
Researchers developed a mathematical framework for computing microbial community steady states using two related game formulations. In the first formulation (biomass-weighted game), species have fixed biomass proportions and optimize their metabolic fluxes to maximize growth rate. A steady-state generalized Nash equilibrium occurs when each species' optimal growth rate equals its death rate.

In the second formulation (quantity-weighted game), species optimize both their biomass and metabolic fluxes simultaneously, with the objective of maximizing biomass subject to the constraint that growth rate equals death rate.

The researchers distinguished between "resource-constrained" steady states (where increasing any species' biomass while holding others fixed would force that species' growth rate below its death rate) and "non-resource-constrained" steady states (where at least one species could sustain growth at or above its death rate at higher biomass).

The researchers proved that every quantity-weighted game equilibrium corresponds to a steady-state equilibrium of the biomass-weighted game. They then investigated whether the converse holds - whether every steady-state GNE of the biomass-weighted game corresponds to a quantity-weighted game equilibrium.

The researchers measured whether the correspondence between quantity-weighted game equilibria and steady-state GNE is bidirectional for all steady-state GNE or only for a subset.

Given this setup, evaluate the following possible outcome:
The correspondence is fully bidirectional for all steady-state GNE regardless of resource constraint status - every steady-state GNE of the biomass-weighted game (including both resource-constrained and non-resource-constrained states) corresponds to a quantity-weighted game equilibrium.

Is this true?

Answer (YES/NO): NO